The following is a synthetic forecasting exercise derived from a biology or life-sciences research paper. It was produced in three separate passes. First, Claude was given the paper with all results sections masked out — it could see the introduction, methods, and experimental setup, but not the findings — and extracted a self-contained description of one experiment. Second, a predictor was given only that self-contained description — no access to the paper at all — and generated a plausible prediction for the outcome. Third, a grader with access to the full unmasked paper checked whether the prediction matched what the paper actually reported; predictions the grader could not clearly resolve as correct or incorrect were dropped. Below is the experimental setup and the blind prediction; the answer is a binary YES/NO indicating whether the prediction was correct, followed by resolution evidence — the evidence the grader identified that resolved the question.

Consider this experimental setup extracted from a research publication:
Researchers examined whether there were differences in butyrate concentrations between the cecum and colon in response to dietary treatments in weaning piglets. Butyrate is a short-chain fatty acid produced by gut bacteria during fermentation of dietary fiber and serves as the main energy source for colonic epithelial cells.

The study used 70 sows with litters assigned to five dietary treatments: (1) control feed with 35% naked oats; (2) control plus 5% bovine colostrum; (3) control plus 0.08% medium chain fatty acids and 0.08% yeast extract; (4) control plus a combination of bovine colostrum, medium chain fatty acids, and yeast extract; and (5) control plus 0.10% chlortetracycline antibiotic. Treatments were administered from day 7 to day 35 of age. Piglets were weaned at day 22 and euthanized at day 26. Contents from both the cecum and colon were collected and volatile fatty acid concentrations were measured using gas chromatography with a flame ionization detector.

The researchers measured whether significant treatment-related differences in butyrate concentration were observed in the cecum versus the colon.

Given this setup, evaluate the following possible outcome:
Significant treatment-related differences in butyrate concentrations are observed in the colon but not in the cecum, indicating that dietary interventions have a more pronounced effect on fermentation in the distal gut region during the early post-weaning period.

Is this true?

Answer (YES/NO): YES